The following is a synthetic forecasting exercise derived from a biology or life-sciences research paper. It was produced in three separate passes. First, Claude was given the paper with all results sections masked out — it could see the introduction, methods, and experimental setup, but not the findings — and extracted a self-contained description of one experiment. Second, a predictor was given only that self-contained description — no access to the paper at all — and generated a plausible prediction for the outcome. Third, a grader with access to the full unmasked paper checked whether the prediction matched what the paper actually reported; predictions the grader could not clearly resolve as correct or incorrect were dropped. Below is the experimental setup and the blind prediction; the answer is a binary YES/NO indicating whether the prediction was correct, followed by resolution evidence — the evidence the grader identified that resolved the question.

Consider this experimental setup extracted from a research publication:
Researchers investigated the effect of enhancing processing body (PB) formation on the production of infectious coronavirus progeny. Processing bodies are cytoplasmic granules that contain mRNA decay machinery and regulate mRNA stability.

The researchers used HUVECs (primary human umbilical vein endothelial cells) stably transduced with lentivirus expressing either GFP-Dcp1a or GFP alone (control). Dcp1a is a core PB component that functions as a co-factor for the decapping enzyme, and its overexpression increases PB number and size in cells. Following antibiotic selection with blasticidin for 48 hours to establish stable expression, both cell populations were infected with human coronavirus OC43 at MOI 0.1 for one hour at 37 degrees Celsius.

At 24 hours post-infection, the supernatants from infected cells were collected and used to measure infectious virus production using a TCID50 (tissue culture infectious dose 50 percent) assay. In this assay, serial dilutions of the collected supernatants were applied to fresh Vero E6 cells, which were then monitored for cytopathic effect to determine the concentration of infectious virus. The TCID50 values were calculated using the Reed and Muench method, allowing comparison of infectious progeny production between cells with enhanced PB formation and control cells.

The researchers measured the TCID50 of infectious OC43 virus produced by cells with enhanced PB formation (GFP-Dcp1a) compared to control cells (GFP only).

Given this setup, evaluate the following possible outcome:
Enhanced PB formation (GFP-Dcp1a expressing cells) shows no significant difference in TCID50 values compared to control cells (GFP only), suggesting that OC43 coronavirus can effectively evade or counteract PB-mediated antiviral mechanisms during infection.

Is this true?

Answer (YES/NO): YES